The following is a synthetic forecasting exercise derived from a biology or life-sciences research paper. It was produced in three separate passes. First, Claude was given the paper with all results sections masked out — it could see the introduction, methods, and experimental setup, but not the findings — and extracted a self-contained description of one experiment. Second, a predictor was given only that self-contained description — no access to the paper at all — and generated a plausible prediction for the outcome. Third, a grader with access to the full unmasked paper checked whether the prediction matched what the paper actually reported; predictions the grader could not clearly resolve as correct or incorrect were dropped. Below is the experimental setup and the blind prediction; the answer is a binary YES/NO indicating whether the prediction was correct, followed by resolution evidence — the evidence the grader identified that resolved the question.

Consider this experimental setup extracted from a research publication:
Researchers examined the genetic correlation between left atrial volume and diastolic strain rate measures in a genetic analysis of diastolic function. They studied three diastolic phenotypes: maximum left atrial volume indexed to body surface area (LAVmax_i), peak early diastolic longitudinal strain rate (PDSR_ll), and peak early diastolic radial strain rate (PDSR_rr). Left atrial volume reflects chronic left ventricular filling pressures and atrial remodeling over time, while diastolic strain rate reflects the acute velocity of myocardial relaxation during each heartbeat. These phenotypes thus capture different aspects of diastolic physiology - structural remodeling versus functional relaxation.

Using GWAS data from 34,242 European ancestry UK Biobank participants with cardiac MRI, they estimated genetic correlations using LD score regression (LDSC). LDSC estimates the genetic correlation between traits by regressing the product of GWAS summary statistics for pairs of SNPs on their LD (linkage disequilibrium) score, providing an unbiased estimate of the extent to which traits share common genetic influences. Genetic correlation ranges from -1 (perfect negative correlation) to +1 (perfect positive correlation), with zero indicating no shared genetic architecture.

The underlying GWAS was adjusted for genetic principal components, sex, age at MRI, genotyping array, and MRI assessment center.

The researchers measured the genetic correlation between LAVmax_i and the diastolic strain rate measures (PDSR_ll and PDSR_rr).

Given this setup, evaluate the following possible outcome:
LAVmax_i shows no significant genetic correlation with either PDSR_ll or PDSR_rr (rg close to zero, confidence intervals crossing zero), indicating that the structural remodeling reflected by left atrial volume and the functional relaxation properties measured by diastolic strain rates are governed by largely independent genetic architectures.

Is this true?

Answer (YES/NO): NO